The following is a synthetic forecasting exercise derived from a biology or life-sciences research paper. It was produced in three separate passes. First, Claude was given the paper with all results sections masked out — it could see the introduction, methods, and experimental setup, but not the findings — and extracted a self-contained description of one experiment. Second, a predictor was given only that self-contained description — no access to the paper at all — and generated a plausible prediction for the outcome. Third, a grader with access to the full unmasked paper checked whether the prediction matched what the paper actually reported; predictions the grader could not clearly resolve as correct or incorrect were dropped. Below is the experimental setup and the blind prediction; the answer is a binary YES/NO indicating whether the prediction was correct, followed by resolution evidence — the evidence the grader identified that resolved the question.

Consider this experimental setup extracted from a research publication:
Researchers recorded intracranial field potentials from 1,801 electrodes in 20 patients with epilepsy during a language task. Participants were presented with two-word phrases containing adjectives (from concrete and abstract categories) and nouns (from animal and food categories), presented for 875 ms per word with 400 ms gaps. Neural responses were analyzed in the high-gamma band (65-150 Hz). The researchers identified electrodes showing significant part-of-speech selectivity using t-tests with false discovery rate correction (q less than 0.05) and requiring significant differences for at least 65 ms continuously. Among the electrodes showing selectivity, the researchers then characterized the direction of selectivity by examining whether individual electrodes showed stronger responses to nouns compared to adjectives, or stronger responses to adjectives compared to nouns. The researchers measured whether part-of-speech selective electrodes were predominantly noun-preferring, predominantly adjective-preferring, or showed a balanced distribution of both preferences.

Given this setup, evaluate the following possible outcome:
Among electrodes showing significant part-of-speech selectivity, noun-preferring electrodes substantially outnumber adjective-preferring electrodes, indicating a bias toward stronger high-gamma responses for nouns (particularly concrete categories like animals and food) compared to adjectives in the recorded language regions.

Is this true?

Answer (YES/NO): YES